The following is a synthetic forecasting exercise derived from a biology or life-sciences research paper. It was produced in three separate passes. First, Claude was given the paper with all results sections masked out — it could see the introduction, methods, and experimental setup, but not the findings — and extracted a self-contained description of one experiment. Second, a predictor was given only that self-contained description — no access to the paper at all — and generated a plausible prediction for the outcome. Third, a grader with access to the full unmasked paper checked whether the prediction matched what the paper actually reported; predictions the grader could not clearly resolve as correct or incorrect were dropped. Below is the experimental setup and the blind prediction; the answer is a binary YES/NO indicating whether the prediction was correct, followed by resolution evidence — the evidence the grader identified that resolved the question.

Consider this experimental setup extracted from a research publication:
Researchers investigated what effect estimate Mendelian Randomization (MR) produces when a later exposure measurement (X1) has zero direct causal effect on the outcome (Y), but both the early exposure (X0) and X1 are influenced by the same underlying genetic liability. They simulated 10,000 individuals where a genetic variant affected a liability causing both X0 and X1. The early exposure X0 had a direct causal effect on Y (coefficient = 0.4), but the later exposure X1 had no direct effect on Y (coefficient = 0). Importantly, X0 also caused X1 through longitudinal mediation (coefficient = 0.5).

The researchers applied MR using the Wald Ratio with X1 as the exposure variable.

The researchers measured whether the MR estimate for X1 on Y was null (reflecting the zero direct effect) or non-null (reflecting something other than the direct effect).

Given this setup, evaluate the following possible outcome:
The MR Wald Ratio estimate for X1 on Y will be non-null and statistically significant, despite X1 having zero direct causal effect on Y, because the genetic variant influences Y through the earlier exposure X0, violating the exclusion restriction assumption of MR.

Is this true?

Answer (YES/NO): NO